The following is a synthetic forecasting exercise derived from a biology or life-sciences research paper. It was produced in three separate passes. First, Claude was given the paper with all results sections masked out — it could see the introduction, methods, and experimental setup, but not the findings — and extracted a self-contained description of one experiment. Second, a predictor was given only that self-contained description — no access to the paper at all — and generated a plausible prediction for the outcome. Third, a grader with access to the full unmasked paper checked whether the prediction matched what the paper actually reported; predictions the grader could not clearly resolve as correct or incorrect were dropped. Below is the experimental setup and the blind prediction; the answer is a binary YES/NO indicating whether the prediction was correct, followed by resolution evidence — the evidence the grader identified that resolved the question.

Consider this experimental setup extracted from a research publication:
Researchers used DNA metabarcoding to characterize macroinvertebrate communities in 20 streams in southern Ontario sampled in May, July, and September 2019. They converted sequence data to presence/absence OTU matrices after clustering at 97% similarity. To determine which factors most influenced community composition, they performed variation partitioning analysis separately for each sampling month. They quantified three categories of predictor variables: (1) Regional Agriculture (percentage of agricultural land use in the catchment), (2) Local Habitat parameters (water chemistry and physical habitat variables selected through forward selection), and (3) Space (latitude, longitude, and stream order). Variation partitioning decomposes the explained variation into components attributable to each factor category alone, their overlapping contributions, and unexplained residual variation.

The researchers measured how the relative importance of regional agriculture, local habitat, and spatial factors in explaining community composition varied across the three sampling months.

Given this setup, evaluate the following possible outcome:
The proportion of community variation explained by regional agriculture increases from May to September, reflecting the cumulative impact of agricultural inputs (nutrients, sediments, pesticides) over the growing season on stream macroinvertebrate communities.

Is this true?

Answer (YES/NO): NO